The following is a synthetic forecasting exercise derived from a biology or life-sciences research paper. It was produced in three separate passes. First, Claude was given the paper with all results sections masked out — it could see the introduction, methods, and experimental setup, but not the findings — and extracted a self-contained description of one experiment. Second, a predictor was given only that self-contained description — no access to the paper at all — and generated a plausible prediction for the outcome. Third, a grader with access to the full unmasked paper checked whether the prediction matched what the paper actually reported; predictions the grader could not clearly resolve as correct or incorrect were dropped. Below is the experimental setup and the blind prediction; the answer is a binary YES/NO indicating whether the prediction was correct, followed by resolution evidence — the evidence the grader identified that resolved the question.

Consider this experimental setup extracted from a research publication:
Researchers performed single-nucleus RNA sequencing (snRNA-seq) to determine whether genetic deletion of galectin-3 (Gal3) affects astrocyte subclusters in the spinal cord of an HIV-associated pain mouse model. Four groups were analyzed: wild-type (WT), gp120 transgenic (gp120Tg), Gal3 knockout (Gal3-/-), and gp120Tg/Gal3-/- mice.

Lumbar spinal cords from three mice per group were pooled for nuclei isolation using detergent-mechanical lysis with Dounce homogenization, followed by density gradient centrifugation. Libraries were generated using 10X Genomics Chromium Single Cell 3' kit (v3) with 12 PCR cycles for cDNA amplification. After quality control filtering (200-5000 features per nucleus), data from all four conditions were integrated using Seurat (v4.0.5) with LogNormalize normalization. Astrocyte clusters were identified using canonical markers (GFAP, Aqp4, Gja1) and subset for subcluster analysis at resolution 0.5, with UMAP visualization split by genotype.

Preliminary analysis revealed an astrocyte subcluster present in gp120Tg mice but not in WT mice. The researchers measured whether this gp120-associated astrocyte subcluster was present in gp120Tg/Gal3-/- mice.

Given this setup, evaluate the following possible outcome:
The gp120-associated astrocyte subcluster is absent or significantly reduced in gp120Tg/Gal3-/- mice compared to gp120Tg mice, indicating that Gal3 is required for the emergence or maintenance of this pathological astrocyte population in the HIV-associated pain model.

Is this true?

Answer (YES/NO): YES